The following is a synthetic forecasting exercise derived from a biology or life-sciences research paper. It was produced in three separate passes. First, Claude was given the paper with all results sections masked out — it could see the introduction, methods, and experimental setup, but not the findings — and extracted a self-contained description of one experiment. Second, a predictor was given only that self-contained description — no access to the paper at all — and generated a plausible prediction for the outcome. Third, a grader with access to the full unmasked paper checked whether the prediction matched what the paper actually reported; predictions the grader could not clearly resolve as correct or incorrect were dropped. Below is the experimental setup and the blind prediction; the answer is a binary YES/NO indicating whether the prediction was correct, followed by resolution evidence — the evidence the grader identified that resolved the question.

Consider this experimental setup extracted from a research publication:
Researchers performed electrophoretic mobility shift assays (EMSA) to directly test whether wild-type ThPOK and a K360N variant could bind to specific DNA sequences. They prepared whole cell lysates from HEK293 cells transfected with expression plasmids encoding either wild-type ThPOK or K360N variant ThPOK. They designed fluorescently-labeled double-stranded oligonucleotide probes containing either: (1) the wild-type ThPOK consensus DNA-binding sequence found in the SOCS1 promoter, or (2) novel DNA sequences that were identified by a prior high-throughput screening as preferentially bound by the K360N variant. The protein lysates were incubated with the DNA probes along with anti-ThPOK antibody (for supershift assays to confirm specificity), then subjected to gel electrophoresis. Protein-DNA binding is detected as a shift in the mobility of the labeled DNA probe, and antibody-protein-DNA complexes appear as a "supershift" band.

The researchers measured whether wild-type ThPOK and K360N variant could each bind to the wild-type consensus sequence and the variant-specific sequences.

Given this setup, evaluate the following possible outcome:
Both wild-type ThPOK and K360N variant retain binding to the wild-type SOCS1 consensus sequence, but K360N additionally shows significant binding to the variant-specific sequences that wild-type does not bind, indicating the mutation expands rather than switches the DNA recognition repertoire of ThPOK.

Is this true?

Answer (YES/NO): NO